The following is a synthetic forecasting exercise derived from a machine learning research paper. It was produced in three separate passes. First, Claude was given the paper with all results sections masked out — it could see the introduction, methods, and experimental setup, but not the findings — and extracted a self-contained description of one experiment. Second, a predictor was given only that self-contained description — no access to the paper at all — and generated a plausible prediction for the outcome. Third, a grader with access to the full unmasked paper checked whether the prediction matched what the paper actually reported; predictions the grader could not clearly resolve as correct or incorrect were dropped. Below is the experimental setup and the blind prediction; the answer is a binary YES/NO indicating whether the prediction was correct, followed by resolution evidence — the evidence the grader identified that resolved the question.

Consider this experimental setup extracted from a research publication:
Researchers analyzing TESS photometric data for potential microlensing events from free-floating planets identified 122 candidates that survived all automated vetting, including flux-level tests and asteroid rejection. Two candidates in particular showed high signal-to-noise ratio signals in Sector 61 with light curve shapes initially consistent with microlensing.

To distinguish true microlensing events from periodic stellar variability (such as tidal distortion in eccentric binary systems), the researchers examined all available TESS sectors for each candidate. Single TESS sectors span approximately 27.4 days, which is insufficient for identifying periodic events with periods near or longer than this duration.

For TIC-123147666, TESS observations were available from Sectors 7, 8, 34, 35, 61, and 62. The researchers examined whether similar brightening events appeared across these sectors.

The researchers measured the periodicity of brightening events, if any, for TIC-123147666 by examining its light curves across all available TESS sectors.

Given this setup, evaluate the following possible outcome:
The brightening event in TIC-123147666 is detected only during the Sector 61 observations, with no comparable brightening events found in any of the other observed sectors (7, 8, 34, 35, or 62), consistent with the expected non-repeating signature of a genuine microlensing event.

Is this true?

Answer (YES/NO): NO